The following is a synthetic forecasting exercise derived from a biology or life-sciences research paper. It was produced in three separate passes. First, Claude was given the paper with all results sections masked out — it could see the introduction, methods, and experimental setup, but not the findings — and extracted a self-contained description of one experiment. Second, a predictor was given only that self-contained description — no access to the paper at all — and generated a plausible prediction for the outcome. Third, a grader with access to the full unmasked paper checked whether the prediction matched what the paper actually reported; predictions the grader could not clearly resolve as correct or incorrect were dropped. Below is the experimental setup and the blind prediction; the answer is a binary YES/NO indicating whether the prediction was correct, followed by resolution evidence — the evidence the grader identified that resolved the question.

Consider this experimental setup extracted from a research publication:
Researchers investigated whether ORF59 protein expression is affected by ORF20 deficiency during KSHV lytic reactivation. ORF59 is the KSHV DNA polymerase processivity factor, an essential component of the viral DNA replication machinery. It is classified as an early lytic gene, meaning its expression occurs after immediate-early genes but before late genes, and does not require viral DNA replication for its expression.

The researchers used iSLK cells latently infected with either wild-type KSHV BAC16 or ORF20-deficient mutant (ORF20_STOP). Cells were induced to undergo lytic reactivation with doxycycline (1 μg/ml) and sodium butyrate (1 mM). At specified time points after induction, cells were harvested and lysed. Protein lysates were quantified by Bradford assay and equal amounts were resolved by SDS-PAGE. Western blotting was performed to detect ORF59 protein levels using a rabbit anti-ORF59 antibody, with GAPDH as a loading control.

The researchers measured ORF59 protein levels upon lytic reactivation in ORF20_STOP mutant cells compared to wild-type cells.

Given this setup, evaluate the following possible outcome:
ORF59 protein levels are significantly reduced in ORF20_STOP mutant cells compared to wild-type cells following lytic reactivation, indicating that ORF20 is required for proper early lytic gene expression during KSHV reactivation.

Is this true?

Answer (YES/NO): NO